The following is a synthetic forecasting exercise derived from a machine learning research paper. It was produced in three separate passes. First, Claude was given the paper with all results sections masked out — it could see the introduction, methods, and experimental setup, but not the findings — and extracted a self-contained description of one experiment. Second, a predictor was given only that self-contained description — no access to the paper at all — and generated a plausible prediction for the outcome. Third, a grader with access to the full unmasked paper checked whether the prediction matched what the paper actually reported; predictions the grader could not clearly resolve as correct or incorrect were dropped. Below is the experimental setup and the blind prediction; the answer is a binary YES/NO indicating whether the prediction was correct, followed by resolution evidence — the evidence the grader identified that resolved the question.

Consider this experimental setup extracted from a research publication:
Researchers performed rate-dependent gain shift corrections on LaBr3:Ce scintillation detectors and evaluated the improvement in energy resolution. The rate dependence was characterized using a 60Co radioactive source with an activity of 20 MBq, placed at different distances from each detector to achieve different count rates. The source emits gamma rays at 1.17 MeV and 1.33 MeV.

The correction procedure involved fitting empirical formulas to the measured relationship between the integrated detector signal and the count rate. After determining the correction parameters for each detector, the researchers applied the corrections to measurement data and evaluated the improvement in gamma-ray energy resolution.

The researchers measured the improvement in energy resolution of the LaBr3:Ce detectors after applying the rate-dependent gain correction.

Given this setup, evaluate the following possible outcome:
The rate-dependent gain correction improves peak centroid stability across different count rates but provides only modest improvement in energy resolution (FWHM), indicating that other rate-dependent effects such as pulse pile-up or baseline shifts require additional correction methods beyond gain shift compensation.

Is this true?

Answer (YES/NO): NO